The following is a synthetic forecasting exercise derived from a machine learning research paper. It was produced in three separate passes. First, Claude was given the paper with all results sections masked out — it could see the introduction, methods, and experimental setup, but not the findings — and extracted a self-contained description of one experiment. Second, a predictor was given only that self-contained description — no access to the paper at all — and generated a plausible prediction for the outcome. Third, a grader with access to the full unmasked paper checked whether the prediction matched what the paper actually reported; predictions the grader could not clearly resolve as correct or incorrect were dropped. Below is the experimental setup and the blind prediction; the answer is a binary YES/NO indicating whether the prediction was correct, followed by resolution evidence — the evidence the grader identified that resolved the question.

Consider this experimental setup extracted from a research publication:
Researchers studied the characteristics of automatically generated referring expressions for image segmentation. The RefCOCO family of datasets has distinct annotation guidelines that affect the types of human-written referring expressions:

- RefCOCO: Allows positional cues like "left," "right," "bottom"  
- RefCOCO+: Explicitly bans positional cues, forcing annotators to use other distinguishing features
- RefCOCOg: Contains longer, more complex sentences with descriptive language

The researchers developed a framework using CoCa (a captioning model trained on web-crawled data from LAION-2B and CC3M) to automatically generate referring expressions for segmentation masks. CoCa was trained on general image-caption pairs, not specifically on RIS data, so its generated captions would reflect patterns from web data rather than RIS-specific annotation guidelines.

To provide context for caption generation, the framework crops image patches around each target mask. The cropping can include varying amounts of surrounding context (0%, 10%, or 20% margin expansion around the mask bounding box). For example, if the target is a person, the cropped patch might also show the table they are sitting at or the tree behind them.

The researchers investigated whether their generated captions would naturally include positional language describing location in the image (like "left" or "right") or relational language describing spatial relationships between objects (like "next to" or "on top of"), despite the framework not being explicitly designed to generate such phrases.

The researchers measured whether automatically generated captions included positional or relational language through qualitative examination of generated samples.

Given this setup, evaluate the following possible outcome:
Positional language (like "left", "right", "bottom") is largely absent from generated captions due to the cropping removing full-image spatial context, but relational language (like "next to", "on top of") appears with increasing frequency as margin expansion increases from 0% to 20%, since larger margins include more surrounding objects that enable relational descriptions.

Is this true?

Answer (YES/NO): NO